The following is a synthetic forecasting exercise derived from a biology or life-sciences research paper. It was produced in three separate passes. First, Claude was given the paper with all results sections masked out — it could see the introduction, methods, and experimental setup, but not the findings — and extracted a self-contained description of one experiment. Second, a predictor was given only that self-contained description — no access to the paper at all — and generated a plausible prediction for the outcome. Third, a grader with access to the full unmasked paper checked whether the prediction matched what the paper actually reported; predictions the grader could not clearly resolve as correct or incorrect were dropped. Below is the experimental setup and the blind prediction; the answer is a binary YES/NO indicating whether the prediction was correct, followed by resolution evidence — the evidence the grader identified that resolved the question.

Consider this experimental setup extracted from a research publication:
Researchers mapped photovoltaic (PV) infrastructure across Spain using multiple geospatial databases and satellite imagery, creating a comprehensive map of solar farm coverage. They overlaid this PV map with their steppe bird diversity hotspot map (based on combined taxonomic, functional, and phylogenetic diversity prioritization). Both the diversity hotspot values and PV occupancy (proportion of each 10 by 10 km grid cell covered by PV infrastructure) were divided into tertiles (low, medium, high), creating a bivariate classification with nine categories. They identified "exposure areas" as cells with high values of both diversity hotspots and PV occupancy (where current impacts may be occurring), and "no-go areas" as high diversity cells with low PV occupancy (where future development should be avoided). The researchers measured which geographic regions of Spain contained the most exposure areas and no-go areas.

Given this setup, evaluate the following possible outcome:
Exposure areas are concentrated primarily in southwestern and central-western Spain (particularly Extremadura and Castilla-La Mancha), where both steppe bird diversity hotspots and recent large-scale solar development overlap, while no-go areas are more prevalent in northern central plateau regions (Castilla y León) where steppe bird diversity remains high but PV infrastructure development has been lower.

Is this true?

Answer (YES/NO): NO